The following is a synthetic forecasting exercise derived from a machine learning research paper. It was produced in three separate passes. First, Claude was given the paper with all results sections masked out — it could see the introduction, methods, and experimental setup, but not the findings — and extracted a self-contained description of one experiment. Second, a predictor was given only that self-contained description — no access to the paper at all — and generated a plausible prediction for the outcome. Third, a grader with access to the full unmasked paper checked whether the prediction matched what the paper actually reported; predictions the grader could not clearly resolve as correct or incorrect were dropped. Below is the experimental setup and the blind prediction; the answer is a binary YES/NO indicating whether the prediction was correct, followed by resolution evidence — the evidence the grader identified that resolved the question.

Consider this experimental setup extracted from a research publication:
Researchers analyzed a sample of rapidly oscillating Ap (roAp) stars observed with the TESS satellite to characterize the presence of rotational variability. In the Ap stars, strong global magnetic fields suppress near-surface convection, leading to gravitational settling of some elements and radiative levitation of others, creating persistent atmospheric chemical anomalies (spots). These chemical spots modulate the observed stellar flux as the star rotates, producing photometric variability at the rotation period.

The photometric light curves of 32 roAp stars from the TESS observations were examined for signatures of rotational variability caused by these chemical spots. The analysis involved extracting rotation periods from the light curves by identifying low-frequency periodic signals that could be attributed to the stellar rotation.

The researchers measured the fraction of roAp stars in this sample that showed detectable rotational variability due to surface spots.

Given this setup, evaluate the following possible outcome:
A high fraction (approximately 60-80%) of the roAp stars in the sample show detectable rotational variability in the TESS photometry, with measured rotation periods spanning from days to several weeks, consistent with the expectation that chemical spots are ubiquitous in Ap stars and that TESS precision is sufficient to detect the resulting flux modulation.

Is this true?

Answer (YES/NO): YES